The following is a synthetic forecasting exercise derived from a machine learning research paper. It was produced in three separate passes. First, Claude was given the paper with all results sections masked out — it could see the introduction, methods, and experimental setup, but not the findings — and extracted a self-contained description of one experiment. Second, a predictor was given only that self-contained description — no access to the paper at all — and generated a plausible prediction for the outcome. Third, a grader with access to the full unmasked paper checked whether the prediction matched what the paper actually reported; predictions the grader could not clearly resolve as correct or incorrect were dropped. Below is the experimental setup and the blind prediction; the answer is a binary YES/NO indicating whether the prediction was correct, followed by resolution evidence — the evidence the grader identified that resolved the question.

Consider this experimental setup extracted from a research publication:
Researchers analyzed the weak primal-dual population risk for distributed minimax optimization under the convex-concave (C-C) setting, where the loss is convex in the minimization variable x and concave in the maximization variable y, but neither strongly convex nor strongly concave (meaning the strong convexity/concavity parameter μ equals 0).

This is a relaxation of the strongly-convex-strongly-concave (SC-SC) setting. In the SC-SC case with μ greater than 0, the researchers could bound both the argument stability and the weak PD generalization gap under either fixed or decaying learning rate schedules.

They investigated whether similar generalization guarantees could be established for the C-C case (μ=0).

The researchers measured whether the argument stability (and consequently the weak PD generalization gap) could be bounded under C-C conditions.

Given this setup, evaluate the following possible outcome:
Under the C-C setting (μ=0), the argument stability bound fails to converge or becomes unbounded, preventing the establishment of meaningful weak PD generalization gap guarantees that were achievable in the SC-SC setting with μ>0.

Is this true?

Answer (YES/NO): NO